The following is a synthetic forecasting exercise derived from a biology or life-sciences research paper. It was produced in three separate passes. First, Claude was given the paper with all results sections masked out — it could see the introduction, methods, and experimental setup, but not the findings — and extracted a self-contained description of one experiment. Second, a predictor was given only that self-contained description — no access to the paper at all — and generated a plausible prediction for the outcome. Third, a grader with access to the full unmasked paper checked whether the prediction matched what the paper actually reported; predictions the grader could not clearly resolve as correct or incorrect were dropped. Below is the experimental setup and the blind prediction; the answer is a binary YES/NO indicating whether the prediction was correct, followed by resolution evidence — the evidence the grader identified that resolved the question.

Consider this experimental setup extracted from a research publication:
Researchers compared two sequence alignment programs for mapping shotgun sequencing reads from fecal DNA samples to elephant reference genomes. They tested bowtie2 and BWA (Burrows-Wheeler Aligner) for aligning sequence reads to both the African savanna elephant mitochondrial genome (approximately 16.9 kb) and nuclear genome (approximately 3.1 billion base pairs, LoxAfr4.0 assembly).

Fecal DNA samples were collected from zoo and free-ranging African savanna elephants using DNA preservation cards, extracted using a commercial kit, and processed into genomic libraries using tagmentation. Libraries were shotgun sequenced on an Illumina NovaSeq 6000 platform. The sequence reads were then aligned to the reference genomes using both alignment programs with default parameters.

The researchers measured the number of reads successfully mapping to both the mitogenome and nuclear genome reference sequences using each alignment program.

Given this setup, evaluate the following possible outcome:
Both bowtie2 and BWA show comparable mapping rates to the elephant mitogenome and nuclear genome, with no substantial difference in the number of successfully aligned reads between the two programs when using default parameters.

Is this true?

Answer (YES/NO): YES